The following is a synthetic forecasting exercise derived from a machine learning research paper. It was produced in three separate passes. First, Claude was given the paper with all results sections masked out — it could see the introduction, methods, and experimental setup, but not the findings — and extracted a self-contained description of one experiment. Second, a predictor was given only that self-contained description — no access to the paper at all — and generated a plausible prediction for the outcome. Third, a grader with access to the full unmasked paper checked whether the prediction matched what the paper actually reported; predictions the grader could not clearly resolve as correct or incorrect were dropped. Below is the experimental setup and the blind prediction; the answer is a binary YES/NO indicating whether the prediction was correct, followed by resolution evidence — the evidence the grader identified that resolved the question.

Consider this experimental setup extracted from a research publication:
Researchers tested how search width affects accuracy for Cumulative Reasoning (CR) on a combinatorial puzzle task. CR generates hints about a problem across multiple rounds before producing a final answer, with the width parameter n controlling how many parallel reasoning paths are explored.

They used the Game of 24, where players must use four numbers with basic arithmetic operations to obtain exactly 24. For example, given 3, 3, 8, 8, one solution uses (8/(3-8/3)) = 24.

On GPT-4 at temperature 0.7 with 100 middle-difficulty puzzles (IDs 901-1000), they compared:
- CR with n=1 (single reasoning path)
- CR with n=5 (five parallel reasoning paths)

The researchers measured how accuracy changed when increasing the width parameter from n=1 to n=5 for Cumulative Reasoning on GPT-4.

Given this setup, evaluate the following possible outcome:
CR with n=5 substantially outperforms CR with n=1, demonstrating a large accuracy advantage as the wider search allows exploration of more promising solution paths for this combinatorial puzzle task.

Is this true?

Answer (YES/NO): NO